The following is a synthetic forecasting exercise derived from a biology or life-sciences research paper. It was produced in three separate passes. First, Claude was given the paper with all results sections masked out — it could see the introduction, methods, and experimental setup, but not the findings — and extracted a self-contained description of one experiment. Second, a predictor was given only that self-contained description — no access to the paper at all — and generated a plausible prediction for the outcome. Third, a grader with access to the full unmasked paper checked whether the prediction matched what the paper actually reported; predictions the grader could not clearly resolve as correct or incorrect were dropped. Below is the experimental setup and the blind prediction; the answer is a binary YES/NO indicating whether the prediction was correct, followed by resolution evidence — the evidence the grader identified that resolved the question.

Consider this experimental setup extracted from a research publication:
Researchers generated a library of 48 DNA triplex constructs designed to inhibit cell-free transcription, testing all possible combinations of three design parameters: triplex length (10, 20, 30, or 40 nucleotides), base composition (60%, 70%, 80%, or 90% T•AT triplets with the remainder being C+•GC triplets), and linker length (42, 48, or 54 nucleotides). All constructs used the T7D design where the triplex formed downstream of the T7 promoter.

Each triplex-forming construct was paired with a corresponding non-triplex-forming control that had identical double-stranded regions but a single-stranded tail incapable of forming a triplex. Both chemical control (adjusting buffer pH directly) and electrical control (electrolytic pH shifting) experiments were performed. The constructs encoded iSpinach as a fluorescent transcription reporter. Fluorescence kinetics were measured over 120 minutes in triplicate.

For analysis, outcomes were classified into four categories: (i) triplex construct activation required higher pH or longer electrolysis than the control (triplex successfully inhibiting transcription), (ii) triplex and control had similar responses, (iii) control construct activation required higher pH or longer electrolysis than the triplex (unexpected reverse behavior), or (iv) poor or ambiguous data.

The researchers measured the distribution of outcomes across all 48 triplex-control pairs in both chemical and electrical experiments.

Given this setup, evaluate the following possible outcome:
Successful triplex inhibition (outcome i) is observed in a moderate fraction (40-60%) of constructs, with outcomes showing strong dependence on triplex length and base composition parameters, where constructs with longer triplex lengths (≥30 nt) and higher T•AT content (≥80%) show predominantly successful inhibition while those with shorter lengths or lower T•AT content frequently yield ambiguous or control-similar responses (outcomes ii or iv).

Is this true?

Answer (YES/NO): NO